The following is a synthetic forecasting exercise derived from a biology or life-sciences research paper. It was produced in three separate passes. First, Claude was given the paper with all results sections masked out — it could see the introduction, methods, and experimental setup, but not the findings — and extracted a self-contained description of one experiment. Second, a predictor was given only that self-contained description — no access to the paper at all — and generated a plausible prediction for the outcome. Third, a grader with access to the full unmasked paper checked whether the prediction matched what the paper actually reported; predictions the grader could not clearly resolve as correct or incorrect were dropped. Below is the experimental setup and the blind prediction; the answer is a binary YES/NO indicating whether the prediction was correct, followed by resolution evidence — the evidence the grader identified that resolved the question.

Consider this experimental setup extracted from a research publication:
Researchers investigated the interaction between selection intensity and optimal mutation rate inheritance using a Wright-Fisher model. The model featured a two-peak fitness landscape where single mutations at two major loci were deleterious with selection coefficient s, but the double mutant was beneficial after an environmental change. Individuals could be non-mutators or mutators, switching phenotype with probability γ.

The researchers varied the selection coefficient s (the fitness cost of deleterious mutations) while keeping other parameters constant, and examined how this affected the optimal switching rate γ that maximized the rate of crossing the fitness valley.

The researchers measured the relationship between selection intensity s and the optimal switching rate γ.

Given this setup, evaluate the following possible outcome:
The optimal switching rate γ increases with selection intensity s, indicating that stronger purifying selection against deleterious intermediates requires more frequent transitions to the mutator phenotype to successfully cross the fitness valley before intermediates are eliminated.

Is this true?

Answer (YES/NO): NO